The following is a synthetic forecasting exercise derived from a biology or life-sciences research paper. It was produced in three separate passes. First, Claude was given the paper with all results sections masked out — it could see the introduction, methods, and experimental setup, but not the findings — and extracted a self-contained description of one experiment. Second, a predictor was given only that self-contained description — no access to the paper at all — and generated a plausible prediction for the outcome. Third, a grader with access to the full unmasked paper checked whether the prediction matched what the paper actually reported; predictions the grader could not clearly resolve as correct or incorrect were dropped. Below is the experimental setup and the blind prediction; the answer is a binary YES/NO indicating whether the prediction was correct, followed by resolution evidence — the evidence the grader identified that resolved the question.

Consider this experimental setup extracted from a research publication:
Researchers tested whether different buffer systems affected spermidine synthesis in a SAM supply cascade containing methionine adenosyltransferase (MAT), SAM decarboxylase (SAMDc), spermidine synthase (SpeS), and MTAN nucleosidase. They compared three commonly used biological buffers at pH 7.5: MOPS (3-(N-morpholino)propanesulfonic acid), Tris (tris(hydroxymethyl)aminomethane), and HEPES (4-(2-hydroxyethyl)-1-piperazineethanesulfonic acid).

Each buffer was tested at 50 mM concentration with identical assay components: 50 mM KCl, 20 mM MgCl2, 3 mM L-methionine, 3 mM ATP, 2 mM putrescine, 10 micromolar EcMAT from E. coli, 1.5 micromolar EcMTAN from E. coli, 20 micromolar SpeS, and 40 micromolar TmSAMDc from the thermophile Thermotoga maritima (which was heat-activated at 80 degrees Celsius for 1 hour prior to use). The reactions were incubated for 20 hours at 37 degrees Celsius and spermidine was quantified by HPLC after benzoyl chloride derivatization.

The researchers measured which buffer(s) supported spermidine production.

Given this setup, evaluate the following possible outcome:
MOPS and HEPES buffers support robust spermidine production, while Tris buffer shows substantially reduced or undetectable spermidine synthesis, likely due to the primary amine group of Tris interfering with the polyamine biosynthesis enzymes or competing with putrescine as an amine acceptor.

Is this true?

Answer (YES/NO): NO